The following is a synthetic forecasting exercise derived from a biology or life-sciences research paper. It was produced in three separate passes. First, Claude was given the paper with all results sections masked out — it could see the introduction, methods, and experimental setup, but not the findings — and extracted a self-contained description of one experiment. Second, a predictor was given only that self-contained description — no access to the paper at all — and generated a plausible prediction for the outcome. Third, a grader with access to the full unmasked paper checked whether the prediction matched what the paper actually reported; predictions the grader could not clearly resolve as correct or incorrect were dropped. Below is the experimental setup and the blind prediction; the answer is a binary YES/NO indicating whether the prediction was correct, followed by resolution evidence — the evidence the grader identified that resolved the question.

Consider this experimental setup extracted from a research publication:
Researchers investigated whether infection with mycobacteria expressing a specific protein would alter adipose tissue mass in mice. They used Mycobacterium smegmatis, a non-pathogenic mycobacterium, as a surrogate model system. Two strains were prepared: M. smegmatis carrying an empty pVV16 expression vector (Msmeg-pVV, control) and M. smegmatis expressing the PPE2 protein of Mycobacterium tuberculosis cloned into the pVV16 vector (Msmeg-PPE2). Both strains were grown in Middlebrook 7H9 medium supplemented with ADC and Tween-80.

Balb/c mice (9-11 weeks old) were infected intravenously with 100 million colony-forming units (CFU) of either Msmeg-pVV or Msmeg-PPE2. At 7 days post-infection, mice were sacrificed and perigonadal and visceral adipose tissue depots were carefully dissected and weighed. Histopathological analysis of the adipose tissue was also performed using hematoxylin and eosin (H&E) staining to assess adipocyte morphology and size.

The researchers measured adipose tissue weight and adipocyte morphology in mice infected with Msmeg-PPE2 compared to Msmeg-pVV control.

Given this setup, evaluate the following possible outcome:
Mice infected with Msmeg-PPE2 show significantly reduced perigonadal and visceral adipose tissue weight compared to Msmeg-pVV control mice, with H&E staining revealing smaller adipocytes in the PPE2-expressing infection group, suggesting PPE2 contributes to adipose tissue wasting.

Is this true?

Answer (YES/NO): NO